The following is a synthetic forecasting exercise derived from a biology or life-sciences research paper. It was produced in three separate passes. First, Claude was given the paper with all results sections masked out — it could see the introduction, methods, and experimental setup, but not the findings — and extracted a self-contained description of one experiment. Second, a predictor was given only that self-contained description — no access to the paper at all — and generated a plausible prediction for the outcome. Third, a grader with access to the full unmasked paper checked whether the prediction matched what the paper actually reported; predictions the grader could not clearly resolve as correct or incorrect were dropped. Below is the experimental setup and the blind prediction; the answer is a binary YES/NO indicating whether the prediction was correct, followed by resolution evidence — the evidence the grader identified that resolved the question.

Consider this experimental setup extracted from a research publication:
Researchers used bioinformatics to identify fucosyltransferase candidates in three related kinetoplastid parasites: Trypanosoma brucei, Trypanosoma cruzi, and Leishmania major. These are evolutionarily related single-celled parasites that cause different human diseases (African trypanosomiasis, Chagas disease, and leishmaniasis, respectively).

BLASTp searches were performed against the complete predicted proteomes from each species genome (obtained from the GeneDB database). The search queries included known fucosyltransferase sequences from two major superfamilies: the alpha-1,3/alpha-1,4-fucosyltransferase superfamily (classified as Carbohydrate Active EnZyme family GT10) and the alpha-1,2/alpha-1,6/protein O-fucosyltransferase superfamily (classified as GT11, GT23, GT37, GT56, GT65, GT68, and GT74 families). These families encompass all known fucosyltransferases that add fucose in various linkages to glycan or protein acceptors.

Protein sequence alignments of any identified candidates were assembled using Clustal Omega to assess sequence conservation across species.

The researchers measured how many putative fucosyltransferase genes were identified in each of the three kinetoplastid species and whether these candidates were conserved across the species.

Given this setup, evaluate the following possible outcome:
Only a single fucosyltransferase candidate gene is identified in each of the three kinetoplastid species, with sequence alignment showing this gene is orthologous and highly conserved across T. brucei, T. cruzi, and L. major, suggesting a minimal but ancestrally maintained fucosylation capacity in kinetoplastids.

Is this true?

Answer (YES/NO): NO